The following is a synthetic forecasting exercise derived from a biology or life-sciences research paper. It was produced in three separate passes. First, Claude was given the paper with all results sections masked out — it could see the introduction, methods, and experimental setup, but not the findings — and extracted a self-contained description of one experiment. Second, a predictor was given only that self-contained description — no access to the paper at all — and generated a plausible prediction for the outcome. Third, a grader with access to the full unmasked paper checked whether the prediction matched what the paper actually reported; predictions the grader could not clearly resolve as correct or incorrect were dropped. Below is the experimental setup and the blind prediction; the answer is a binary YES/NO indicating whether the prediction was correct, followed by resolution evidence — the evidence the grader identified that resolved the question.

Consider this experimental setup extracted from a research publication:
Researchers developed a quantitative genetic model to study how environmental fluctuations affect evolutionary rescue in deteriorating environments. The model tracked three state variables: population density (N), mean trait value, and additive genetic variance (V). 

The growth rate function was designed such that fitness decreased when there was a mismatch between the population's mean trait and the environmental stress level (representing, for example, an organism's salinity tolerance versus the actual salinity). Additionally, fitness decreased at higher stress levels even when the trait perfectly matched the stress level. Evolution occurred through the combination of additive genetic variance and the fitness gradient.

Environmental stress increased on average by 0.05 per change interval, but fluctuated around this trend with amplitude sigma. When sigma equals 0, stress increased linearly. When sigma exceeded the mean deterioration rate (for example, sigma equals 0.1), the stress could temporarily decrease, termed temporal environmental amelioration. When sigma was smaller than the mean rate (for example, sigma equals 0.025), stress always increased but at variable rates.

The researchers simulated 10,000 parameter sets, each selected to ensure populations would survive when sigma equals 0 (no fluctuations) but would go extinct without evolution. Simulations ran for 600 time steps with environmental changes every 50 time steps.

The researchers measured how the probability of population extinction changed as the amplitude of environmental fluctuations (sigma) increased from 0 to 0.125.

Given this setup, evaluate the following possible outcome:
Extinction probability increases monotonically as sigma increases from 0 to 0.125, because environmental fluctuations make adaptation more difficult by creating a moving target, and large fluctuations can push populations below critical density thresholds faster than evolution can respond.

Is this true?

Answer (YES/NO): YES